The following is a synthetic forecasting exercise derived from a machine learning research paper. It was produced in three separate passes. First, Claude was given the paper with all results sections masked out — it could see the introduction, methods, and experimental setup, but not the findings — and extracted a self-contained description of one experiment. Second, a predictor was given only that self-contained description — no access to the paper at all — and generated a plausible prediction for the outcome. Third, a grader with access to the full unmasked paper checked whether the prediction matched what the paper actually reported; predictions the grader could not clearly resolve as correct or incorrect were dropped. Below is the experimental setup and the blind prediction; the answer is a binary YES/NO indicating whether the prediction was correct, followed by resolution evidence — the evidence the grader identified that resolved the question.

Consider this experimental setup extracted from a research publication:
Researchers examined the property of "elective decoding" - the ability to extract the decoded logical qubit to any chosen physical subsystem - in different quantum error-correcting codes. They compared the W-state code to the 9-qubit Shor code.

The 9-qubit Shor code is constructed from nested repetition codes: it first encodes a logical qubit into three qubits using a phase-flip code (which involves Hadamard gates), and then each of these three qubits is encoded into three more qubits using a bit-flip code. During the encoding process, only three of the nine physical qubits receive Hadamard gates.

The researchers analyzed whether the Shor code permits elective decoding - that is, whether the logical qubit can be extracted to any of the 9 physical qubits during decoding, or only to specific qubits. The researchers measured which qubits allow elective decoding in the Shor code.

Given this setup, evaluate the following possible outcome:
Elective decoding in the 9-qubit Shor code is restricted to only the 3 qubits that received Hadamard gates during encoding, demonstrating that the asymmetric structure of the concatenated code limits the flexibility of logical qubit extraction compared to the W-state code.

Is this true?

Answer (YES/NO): YES